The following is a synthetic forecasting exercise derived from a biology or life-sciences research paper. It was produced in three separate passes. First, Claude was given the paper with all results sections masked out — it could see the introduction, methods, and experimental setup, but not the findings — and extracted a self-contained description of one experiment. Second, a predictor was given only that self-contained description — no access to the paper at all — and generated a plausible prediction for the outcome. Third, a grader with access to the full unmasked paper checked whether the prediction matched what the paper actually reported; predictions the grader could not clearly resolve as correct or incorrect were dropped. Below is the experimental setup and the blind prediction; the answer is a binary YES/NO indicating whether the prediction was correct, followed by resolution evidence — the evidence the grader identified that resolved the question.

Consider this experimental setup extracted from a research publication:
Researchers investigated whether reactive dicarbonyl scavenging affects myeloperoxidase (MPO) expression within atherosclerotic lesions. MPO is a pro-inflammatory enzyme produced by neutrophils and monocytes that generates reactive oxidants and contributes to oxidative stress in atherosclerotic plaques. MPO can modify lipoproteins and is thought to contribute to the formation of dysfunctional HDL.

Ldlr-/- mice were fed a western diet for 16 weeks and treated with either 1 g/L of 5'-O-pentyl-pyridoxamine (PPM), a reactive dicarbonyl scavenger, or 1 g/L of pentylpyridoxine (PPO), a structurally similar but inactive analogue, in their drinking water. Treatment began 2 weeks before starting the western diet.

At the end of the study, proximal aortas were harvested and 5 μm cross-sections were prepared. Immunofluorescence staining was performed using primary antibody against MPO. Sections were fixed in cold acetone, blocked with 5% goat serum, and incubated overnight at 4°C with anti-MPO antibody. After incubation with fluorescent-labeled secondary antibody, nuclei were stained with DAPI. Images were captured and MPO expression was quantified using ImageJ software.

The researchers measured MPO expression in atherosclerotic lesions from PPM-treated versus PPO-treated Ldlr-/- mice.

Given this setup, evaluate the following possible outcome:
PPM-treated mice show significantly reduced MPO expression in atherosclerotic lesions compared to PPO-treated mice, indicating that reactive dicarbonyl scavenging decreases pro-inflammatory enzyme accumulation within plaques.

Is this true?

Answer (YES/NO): YES